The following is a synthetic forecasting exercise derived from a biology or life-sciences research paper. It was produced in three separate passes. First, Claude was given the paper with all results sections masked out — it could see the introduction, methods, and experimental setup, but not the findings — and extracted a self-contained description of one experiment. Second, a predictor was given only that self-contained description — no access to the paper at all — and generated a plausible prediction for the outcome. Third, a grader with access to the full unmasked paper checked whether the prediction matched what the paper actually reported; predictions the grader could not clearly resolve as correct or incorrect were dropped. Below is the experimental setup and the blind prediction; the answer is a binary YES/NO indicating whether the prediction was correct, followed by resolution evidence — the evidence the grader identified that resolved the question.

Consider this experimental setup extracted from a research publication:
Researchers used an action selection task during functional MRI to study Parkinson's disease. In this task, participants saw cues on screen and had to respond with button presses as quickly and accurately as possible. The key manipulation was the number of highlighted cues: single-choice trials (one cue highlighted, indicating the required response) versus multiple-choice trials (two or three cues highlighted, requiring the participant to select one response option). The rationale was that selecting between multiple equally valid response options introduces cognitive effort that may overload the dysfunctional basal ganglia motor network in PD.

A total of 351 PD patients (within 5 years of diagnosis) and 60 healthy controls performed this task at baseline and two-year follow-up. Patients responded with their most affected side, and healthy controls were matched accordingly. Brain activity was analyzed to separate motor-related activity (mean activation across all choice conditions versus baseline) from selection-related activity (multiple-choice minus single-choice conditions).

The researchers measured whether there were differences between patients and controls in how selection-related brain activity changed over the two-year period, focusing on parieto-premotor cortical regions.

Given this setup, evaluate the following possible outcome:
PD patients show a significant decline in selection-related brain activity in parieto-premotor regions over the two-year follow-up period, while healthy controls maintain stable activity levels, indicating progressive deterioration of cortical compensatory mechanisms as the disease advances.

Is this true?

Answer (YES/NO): NO